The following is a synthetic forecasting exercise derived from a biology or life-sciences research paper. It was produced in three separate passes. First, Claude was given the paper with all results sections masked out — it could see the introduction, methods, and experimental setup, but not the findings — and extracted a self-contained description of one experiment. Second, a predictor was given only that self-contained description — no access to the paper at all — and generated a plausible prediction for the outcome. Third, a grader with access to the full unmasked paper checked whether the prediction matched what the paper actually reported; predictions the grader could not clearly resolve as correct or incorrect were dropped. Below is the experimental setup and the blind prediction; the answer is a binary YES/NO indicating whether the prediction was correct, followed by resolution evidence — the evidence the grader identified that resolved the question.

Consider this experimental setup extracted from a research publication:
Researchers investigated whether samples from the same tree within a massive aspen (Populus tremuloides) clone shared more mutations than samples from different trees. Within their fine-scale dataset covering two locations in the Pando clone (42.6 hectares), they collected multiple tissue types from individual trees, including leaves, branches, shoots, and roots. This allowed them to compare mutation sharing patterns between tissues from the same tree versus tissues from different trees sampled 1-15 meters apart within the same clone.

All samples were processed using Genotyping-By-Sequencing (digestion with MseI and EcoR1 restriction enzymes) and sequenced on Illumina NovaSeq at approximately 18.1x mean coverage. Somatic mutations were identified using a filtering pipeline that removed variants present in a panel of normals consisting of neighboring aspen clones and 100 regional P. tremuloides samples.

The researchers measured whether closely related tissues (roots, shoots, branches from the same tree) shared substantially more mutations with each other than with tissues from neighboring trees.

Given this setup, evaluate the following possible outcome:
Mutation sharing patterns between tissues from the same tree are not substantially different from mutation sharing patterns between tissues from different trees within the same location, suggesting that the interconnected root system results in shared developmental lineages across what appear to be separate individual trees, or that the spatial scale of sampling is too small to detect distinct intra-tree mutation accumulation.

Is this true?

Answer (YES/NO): YES